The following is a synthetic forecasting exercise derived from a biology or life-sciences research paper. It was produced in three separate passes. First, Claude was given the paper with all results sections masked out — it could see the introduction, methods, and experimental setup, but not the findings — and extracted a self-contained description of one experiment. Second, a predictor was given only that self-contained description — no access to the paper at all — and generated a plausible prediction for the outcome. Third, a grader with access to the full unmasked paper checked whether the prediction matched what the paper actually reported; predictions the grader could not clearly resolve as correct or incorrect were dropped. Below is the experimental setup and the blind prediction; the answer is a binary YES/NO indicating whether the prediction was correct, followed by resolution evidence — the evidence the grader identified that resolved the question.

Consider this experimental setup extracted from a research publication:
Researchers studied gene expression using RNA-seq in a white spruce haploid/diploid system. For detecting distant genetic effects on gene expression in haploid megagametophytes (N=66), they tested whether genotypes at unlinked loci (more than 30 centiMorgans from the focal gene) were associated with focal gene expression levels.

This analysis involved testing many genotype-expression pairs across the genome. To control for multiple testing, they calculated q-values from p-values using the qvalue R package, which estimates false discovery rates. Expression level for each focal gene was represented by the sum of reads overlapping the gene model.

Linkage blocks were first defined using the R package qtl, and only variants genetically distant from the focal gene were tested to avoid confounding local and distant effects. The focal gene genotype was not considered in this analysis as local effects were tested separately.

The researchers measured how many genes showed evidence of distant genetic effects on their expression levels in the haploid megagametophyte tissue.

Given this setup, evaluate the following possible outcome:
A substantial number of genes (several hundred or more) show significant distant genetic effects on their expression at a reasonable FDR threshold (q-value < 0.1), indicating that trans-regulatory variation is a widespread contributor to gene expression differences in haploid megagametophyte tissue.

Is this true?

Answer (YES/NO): YES